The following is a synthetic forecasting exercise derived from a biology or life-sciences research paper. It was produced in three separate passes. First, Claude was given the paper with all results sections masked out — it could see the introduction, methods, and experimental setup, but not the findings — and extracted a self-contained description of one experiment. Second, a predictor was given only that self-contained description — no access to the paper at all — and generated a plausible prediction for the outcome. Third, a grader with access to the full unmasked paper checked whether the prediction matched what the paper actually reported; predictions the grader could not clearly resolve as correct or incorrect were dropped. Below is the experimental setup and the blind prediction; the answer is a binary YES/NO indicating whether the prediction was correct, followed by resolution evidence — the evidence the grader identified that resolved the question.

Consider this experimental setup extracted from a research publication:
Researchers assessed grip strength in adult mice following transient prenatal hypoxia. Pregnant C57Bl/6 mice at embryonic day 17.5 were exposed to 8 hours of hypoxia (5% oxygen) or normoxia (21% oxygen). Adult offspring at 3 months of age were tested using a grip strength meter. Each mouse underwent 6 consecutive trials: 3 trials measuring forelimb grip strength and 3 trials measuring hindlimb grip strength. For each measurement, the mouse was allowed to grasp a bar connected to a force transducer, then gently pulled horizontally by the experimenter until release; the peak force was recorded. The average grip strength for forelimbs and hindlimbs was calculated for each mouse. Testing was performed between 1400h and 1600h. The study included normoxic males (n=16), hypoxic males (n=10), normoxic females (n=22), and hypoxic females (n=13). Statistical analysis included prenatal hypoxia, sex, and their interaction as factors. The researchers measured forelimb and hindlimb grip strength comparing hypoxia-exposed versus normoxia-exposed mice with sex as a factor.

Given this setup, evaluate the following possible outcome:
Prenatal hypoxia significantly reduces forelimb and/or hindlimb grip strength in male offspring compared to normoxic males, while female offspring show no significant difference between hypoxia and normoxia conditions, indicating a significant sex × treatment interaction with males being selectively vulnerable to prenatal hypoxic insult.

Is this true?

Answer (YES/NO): NO